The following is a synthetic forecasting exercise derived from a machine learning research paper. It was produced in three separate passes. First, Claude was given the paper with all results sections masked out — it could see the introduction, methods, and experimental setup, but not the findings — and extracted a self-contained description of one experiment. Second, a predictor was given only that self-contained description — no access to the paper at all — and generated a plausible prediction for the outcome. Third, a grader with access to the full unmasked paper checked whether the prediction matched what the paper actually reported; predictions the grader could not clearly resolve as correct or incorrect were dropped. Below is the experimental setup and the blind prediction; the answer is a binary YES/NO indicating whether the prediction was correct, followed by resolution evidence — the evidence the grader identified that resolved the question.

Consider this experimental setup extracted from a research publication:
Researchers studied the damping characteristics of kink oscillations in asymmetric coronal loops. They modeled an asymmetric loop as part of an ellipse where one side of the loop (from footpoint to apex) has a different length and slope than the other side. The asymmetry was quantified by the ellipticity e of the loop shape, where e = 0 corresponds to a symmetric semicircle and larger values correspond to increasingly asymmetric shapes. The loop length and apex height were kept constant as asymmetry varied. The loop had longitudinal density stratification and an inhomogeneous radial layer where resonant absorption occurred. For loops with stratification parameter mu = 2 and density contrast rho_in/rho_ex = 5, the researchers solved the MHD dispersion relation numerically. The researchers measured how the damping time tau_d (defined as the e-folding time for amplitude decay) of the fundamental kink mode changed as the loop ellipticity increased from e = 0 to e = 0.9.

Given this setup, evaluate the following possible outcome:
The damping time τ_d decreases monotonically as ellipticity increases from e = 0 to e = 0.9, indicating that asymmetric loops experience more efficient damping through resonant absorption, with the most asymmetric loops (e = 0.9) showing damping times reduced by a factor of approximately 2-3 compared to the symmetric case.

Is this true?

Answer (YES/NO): NO